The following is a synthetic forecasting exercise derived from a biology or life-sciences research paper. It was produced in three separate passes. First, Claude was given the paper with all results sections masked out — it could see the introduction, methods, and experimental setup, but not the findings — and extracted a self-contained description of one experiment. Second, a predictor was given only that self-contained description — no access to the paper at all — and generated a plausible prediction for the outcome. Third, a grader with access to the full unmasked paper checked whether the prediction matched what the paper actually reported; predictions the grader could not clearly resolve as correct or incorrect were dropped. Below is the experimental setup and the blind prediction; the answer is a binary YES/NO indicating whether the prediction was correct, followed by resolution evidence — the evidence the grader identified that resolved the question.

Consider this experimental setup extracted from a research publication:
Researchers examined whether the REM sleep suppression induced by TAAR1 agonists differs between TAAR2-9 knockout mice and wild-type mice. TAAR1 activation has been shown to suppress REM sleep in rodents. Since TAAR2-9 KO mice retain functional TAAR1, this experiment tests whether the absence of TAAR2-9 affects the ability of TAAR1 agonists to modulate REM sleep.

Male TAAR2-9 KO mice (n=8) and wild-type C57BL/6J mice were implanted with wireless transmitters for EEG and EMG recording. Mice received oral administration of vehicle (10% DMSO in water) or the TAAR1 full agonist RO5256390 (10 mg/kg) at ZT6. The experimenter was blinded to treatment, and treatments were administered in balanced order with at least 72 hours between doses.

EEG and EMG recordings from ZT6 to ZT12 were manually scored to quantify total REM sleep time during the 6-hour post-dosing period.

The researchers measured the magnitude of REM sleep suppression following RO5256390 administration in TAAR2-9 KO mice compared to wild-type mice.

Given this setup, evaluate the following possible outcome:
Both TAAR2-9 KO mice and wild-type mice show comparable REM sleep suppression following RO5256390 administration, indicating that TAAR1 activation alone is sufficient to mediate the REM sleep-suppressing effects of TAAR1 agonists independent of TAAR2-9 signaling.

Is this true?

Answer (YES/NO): NO